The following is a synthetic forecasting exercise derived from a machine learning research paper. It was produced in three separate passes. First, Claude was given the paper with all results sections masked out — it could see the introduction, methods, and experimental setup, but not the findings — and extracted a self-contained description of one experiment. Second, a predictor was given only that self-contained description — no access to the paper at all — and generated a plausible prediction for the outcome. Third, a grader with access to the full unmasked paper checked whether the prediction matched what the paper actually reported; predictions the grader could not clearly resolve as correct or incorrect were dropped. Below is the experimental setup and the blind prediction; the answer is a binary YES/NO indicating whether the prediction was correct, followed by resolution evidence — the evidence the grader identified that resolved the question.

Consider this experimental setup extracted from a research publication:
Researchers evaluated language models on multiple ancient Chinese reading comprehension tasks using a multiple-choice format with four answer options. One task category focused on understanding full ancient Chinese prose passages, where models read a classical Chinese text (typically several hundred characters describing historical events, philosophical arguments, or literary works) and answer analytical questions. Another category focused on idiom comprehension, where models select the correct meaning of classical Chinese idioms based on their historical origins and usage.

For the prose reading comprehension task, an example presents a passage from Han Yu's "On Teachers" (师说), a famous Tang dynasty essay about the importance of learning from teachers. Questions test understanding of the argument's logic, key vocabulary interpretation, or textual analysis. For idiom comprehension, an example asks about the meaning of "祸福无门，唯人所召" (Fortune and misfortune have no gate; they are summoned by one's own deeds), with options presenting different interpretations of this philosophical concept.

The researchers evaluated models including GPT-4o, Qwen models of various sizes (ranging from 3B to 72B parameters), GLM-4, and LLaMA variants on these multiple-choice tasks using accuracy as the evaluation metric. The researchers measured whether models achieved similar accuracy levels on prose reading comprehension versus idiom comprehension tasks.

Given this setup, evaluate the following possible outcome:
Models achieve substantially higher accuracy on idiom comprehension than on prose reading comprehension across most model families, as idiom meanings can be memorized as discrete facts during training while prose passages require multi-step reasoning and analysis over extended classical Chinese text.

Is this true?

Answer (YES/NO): YES